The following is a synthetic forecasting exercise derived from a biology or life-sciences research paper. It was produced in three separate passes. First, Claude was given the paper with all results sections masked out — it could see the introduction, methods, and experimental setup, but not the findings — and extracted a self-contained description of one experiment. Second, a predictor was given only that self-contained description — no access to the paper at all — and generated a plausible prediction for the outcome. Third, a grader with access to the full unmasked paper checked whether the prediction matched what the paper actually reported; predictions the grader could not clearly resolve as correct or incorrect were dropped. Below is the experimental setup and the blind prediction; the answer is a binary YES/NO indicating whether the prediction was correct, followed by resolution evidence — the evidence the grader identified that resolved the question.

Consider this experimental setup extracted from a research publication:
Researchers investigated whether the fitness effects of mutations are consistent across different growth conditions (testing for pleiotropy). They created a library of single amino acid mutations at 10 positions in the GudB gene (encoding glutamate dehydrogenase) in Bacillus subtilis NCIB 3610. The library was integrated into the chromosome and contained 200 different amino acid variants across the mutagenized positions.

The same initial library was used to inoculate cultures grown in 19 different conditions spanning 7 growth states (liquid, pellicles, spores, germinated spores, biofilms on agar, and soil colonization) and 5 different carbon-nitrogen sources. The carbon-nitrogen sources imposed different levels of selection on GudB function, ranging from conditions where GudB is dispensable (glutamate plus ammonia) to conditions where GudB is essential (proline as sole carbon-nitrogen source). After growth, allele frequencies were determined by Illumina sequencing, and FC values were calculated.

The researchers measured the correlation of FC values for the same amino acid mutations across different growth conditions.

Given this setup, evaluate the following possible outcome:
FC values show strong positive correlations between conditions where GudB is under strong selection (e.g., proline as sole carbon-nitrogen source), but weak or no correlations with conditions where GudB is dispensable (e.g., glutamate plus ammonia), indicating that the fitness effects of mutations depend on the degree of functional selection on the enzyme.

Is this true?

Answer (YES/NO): NO